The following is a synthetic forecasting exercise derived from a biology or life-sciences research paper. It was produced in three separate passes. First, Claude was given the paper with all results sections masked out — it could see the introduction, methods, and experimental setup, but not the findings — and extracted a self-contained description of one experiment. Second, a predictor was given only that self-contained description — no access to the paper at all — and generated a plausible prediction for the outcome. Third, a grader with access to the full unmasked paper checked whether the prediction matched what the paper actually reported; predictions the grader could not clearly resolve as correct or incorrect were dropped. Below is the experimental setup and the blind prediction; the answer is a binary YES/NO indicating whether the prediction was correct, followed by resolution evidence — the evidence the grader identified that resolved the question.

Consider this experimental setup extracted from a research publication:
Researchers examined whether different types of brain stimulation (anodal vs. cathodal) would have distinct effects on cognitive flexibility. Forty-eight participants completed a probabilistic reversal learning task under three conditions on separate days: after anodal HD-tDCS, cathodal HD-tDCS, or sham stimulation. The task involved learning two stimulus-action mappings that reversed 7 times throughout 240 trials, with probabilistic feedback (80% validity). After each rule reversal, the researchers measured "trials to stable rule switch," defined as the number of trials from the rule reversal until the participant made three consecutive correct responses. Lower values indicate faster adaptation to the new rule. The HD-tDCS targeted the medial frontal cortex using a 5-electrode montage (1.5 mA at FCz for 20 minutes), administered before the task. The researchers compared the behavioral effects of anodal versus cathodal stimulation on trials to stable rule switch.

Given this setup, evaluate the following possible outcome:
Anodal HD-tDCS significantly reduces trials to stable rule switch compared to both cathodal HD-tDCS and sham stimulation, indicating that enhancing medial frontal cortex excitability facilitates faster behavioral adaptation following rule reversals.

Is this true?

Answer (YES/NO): NO